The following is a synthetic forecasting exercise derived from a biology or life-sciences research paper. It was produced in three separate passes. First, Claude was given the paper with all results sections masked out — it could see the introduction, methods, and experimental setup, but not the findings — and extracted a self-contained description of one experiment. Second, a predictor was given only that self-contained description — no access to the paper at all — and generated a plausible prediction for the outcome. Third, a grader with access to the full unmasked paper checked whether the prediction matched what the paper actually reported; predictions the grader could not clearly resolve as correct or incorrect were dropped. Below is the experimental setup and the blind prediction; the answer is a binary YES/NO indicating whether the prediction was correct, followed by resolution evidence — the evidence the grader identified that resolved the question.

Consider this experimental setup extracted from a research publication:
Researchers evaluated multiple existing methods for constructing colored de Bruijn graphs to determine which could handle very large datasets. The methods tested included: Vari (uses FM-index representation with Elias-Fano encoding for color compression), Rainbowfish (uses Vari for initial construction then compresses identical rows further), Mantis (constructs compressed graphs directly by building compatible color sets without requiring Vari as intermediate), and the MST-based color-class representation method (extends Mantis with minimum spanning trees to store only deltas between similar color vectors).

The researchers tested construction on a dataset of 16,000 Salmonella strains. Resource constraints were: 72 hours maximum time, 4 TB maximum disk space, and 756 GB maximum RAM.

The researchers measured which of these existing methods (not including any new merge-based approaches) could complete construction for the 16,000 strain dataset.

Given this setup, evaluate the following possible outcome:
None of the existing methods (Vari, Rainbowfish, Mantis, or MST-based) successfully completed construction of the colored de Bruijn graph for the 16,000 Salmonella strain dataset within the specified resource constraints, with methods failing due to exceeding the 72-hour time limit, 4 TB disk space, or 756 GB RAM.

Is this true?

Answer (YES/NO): NO